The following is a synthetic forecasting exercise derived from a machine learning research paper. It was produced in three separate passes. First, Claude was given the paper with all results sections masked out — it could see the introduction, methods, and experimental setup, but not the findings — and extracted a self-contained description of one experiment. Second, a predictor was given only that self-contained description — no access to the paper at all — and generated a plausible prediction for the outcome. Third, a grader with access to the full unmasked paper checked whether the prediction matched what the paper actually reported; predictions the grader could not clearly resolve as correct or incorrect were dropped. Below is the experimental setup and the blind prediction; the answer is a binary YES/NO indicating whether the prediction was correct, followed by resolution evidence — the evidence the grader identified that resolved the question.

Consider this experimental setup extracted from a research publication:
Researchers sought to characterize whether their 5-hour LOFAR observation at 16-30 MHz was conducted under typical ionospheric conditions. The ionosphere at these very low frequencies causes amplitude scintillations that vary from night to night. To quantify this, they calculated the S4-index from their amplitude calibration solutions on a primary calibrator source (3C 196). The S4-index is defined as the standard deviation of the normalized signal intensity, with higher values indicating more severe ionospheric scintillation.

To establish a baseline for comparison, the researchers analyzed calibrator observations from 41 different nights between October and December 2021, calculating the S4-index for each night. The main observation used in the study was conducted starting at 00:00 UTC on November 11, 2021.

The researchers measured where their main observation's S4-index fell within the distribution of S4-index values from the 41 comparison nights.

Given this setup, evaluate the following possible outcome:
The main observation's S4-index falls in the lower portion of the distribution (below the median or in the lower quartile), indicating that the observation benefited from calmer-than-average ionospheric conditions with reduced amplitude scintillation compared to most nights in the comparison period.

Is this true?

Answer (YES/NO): NO